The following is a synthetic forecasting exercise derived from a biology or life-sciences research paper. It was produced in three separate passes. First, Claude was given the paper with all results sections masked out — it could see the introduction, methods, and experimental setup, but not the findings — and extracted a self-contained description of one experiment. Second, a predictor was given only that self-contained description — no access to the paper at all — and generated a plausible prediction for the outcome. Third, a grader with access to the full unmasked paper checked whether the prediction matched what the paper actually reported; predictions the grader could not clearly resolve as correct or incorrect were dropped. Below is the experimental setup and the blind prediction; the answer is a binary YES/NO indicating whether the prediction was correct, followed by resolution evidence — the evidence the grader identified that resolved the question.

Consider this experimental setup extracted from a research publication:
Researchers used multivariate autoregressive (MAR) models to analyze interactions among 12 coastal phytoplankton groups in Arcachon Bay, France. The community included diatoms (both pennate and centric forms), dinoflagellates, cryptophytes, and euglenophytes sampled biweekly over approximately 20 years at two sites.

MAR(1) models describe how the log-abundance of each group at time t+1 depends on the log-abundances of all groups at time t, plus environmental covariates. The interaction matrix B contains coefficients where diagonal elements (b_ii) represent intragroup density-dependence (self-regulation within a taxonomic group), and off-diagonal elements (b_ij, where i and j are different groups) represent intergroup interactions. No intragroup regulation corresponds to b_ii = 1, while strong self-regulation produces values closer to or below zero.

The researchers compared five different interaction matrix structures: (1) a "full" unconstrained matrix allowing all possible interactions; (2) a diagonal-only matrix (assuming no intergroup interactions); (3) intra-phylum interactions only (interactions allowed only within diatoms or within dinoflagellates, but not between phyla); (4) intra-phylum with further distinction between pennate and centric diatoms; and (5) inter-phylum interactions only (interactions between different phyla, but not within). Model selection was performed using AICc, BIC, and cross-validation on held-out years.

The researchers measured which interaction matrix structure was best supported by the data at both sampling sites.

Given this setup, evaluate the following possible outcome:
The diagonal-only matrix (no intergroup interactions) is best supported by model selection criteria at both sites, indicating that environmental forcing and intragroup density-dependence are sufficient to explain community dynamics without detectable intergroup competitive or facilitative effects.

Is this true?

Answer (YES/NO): NO